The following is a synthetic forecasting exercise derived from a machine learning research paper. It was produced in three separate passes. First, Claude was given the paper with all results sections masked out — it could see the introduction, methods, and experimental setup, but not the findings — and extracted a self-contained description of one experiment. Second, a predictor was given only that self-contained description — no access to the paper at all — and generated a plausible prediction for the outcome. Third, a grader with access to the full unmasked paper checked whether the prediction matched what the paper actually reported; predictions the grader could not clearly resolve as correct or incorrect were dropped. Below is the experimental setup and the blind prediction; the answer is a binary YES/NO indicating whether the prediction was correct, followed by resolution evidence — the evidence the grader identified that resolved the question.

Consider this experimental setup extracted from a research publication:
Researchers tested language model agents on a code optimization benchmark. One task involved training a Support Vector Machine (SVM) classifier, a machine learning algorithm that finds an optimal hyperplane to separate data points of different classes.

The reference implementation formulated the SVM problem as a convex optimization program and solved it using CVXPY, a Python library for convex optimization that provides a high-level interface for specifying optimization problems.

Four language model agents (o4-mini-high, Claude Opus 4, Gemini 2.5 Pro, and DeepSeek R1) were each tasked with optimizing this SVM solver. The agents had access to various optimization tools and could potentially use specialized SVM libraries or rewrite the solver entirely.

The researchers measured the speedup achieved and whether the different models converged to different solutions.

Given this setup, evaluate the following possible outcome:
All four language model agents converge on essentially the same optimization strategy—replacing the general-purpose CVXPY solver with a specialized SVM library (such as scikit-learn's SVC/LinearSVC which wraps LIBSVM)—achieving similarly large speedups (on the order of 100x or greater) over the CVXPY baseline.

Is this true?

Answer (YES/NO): NO